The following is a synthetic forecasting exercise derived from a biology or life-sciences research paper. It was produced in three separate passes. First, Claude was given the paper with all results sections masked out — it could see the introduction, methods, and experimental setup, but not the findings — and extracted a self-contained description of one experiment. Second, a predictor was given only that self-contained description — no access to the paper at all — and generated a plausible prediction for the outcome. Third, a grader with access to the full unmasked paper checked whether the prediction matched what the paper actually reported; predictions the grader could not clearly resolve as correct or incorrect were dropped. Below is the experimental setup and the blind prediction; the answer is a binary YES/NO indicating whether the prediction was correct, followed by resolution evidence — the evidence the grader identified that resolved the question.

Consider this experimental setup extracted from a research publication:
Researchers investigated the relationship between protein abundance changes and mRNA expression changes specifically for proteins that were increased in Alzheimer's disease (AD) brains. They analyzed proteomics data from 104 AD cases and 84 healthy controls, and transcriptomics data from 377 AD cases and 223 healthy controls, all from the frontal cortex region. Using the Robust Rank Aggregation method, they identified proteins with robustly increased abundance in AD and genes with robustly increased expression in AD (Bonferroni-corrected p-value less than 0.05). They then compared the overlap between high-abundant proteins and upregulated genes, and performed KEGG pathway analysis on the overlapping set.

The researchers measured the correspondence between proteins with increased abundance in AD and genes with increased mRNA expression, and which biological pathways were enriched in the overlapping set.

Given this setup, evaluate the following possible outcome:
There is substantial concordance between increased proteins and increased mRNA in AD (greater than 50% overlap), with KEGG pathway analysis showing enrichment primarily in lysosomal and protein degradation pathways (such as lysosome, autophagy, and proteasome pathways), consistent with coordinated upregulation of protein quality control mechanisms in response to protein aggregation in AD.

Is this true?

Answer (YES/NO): NO